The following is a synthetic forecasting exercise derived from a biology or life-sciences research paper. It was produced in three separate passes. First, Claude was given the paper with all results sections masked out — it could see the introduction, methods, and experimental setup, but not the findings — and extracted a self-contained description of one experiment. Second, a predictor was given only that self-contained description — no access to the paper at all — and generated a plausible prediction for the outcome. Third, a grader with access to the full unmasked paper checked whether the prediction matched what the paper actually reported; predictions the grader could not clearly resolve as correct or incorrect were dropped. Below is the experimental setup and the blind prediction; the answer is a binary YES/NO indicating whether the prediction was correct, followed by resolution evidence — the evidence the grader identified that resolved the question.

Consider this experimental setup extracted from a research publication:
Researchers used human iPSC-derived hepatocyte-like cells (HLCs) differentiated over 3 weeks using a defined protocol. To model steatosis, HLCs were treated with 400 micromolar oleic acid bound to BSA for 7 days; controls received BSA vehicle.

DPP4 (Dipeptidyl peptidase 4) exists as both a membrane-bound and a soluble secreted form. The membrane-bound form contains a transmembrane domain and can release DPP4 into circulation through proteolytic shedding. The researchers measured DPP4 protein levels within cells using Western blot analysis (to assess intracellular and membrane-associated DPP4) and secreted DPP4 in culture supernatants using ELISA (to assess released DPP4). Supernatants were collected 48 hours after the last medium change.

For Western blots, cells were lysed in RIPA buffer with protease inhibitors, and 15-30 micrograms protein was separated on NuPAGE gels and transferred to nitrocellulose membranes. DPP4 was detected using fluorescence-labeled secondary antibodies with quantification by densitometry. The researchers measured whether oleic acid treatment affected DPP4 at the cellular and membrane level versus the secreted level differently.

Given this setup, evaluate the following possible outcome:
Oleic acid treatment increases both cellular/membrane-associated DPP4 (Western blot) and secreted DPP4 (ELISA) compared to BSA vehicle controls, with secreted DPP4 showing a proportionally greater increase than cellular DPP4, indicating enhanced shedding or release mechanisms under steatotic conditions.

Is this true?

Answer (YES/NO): NO